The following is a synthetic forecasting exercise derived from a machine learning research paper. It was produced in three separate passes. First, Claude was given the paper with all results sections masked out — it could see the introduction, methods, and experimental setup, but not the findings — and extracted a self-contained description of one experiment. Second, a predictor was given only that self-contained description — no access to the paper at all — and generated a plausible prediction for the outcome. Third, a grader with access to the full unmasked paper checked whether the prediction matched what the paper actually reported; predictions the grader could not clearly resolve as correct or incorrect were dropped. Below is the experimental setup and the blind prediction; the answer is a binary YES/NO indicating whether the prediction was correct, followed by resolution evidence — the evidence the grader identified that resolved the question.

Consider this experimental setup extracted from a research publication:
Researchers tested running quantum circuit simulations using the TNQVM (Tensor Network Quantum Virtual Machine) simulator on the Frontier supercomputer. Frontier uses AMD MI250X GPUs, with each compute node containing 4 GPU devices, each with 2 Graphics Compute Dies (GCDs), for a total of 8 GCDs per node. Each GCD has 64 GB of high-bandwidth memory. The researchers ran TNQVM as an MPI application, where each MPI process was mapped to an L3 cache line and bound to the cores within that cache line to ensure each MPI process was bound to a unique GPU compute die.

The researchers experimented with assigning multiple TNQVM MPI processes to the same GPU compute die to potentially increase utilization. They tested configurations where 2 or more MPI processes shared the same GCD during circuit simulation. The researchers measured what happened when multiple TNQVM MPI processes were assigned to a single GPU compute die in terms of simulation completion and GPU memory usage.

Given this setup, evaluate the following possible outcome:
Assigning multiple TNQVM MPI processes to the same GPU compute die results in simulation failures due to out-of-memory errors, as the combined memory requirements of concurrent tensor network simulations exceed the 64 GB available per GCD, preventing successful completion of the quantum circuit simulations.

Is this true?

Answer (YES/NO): YES